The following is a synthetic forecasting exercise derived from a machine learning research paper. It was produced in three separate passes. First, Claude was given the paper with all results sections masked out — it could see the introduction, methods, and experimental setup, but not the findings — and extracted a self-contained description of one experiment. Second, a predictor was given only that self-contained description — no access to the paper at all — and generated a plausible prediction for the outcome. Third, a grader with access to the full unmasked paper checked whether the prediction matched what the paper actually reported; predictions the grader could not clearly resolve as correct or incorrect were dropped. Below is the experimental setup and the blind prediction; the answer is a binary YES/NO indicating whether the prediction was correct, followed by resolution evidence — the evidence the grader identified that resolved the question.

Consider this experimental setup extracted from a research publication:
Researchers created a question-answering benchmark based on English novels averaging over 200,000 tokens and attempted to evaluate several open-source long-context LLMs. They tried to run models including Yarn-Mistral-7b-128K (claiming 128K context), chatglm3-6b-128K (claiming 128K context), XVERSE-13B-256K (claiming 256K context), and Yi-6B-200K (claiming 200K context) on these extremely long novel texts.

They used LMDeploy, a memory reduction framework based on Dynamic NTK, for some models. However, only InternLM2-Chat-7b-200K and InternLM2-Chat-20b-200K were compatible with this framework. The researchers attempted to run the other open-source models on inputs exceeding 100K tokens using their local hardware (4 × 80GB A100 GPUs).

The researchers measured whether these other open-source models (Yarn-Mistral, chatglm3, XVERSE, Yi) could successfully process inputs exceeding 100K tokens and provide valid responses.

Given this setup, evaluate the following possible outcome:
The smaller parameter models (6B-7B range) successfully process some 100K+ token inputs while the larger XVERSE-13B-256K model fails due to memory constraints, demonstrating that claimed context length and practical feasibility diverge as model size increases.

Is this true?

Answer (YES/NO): NO